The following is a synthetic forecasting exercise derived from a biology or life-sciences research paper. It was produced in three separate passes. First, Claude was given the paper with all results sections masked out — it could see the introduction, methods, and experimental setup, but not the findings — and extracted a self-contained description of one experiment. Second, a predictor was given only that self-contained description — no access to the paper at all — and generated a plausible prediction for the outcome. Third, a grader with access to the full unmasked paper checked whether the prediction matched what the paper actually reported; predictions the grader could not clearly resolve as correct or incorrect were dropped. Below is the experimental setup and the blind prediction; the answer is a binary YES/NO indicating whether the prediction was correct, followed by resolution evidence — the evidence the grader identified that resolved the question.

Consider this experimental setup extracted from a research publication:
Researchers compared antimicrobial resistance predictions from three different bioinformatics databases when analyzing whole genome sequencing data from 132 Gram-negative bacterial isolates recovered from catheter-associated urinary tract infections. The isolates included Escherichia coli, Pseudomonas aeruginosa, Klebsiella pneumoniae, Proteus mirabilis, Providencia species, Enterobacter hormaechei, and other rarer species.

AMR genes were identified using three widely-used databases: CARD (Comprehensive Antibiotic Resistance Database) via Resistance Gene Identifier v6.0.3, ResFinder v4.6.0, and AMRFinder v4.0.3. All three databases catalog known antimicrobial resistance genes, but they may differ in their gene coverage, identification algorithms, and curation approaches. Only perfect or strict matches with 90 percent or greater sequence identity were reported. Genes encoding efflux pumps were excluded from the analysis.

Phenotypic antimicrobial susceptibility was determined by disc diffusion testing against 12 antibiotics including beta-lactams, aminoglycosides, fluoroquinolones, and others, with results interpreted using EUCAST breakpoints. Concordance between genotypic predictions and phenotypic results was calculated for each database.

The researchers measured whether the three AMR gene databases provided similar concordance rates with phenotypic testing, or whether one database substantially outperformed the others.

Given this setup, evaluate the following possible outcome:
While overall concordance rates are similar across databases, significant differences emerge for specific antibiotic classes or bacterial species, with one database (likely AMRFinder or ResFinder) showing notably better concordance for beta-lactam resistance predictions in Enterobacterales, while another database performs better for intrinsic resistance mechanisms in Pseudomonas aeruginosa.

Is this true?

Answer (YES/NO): NO